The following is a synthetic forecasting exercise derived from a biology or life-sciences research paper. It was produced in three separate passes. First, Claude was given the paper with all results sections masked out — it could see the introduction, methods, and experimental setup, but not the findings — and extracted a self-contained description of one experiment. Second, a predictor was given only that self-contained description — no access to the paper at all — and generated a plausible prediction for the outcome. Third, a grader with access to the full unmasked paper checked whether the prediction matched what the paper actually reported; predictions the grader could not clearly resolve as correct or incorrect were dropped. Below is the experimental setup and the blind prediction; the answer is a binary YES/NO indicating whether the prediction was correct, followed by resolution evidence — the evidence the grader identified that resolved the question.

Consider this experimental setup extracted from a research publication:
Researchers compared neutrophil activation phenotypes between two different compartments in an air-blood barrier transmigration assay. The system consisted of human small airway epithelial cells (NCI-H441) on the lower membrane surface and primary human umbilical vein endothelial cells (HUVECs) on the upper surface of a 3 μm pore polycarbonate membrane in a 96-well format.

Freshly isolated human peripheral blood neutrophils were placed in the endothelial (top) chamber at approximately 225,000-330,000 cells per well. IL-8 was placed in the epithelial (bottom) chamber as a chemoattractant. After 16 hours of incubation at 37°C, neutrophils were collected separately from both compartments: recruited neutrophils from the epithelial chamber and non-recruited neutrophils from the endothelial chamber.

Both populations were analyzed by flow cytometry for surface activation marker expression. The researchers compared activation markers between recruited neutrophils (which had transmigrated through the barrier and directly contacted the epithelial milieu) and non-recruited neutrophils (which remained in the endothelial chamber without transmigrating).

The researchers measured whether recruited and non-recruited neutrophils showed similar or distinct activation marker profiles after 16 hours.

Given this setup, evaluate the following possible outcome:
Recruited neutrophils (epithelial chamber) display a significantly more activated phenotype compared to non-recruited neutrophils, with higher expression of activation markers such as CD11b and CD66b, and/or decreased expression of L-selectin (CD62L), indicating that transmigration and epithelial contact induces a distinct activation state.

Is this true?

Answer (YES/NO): YES